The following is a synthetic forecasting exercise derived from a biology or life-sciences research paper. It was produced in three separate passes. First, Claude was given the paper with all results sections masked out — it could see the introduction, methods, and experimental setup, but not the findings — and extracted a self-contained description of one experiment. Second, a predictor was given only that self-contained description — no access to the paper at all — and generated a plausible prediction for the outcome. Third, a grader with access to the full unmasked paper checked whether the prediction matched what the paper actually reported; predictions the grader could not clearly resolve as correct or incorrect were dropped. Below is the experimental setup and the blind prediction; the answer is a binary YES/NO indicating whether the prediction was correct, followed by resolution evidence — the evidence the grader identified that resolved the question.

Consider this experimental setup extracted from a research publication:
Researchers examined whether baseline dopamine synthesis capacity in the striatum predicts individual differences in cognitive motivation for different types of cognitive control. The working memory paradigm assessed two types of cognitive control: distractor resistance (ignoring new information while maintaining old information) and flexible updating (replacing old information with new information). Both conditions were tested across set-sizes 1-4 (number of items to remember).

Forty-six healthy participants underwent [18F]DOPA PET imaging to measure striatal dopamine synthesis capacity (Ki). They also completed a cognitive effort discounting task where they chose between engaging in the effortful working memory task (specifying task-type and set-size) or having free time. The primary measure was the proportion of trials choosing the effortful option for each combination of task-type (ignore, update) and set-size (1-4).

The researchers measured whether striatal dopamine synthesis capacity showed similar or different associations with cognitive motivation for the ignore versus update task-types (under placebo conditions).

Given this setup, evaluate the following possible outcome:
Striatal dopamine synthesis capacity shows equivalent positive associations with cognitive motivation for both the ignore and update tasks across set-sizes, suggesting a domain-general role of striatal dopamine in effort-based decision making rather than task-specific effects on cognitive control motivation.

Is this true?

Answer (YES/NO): NO